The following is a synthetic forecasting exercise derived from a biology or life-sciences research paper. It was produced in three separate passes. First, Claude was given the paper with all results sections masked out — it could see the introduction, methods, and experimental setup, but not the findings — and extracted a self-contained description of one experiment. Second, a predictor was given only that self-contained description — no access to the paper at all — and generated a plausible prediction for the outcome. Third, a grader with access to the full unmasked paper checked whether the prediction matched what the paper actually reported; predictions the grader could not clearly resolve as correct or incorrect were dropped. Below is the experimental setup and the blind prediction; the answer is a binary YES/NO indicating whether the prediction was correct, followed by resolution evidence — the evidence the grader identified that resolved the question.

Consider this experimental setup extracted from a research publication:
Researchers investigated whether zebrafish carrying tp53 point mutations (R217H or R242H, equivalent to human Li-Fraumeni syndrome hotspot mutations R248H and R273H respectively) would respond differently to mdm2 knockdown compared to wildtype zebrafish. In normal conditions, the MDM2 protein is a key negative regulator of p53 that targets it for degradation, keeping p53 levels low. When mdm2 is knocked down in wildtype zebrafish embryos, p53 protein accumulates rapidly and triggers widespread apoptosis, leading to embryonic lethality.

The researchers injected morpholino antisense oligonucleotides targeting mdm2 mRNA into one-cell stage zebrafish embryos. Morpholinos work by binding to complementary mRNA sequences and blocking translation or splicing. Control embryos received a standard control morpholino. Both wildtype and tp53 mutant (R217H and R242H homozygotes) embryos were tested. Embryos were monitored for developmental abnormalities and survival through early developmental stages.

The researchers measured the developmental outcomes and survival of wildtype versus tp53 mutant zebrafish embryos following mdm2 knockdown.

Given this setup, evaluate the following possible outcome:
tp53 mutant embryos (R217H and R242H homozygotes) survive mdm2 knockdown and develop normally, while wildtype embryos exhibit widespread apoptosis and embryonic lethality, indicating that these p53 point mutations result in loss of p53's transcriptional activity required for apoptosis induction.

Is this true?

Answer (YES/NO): YES